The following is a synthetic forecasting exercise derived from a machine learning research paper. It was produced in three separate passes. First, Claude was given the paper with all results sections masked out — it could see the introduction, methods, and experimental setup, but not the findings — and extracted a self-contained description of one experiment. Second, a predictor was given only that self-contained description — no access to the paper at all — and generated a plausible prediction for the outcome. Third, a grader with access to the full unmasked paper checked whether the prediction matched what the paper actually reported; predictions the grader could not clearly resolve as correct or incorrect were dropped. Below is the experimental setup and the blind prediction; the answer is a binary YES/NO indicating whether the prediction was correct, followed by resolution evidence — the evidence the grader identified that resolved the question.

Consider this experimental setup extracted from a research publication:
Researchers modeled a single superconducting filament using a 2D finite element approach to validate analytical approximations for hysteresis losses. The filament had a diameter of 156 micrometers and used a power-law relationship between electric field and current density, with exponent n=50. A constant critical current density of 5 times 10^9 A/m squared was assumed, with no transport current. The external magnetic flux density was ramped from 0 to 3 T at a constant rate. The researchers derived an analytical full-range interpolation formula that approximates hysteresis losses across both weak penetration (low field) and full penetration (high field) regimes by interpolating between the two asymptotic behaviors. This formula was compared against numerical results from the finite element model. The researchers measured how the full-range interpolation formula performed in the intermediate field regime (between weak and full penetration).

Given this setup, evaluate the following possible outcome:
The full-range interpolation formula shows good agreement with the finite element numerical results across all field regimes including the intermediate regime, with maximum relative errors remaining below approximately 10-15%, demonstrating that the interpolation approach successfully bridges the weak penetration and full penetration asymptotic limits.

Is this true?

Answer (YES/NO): NO